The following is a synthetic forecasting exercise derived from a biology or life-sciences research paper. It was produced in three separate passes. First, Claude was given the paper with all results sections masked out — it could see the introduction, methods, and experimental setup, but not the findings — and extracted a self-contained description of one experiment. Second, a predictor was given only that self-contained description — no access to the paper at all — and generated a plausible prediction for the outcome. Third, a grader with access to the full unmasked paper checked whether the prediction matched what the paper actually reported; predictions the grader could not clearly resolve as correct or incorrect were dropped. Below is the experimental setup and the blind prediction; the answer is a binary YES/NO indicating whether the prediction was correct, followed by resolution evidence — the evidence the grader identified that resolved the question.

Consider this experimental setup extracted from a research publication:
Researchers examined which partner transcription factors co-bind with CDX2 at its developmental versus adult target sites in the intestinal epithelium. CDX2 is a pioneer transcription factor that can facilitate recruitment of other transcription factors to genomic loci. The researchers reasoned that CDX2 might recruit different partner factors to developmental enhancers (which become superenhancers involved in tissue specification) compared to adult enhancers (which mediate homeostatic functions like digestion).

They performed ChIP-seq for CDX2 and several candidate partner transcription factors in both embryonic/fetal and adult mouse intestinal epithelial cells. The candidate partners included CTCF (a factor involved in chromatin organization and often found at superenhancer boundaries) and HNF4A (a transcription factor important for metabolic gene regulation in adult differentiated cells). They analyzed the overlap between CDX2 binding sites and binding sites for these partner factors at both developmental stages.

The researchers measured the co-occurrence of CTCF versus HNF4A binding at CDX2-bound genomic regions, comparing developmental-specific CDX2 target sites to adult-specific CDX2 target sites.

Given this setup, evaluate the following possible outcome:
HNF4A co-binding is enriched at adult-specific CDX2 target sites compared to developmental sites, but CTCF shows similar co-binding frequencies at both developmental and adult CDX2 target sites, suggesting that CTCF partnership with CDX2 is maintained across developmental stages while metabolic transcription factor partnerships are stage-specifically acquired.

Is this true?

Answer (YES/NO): NO